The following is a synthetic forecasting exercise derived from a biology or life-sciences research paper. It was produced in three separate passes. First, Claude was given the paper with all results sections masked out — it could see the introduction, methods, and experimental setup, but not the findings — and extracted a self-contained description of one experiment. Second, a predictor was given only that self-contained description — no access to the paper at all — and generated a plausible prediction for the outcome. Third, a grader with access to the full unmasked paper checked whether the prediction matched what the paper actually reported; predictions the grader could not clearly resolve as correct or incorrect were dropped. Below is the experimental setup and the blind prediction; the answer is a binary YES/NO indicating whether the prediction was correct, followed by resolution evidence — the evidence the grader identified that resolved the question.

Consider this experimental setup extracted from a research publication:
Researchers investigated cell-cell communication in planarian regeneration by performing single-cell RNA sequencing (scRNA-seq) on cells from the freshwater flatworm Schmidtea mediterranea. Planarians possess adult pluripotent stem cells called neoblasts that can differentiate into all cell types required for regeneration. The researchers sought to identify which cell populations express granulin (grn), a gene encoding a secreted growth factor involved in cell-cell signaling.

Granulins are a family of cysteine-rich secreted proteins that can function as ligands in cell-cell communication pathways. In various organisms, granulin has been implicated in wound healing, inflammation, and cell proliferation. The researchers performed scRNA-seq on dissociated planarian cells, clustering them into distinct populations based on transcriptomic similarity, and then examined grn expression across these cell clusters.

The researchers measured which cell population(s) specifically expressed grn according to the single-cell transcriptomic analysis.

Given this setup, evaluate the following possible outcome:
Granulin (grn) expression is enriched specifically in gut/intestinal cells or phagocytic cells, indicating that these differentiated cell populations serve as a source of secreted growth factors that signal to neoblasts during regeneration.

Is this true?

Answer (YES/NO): NO